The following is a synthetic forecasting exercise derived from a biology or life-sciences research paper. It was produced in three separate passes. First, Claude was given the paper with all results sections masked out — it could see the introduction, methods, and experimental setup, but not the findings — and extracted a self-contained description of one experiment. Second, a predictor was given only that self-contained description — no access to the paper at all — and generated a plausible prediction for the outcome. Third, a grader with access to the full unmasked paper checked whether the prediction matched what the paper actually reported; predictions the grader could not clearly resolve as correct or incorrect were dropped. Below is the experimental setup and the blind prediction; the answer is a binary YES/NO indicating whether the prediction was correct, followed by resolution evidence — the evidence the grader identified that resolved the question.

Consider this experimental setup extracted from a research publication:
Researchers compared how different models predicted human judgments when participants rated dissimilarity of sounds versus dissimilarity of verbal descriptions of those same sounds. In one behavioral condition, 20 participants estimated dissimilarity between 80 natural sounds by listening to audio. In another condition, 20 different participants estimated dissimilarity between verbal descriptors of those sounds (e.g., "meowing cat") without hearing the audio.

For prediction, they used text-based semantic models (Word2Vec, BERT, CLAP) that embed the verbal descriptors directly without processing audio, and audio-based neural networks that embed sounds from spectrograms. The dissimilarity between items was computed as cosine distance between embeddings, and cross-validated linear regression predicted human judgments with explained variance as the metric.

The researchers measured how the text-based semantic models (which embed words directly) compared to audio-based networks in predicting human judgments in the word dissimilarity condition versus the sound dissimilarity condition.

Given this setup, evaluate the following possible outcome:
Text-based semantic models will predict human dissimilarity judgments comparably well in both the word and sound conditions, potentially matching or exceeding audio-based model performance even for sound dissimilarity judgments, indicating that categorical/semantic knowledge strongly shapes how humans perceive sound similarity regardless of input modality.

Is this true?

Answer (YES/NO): NO